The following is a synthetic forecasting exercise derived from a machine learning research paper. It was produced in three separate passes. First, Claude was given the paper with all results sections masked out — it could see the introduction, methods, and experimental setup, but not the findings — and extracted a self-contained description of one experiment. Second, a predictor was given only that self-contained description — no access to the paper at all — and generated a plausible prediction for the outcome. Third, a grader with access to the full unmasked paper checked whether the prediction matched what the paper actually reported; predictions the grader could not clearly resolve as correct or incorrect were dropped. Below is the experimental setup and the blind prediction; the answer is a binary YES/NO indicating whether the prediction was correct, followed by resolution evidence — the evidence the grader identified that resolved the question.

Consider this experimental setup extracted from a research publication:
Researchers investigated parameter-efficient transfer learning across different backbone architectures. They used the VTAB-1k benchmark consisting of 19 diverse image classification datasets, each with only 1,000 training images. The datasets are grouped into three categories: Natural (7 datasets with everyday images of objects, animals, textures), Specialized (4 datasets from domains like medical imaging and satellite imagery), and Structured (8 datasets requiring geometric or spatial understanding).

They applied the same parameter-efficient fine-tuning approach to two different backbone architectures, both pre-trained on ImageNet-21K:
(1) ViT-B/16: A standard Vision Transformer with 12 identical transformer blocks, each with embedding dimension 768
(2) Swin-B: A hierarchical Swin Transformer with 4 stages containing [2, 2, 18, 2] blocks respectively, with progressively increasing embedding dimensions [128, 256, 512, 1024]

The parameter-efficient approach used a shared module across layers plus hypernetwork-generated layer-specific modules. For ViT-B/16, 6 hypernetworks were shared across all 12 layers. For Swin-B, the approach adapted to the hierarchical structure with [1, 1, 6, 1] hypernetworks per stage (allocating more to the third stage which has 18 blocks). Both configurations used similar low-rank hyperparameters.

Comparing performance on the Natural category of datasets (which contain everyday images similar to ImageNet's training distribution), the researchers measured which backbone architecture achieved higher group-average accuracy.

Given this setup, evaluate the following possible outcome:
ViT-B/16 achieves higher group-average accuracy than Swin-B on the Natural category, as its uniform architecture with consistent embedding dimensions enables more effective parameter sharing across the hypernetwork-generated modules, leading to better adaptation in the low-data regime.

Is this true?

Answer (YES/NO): NO